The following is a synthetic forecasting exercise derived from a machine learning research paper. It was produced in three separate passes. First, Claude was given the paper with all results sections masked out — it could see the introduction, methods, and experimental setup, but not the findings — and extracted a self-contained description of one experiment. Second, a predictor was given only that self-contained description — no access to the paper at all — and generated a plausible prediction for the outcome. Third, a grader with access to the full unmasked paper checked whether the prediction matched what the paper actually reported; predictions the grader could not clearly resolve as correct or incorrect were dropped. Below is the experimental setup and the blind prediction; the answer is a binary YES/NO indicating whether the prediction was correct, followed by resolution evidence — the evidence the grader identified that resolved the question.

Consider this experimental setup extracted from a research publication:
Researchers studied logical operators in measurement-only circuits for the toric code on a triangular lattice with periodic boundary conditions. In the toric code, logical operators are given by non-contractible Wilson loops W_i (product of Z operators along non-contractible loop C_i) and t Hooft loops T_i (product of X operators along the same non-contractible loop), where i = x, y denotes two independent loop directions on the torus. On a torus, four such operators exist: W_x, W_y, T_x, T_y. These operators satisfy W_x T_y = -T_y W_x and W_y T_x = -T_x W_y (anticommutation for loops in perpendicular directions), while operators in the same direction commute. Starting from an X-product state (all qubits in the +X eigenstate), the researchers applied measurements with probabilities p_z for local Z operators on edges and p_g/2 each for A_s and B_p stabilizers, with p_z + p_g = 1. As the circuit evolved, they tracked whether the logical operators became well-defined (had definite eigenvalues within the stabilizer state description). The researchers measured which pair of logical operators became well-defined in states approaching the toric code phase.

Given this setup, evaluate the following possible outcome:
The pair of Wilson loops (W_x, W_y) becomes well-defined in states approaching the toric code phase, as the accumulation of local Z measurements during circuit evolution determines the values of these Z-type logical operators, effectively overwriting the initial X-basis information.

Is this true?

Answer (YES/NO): NO